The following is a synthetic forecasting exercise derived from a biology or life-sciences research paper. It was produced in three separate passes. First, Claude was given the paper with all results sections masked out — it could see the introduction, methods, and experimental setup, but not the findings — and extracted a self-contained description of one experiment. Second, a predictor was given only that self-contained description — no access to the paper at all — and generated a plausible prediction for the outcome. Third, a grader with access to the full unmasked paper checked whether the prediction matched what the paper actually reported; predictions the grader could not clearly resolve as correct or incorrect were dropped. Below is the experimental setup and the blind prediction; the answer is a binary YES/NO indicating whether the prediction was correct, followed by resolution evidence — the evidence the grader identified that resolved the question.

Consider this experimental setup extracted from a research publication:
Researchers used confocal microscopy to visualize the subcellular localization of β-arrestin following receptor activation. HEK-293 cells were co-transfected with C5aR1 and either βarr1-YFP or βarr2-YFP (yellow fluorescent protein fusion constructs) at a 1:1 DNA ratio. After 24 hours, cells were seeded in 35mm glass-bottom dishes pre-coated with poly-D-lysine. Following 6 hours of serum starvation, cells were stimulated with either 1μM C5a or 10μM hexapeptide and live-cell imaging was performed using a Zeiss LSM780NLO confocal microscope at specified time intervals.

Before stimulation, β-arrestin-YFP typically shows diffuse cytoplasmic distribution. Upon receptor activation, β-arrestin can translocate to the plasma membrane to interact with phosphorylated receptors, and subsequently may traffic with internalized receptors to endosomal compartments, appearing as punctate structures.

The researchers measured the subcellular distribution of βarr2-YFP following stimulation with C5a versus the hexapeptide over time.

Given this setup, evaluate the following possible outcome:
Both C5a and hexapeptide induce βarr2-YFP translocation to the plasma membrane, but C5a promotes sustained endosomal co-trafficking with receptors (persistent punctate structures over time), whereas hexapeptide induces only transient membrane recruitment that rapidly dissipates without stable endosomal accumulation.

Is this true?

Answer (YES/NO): NO